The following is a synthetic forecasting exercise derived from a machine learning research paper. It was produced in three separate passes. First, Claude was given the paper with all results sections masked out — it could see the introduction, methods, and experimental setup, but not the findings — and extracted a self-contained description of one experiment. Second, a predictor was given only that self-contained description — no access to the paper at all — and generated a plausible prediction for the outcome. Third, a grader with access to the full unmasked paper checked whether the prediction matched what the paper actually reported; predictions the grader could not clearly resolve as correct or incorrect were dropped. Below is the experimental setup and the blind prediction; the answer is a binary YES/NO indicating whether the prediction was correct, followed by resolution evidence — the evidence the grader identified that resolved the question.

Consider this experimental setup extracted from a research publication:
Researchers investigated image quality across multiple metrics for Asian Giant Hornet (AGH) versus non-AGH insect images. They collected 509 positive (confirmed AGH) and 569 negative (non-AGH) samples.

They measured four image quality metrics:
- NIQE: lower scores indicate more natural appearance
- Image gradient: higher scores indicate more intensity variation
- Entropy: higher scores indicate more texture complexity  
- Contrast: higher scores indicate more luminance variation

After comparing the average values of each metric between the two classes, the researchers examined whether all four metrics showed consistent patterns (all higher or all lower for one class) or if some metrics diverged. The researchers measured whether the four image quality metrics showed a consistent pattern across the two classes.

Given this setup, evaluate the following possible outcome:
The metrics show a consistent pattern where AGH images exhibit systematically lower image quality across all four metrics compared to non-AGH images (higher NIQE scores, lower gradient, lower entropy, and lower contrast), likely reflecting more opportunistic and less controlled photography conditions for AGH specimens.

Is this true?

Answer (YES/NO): NO